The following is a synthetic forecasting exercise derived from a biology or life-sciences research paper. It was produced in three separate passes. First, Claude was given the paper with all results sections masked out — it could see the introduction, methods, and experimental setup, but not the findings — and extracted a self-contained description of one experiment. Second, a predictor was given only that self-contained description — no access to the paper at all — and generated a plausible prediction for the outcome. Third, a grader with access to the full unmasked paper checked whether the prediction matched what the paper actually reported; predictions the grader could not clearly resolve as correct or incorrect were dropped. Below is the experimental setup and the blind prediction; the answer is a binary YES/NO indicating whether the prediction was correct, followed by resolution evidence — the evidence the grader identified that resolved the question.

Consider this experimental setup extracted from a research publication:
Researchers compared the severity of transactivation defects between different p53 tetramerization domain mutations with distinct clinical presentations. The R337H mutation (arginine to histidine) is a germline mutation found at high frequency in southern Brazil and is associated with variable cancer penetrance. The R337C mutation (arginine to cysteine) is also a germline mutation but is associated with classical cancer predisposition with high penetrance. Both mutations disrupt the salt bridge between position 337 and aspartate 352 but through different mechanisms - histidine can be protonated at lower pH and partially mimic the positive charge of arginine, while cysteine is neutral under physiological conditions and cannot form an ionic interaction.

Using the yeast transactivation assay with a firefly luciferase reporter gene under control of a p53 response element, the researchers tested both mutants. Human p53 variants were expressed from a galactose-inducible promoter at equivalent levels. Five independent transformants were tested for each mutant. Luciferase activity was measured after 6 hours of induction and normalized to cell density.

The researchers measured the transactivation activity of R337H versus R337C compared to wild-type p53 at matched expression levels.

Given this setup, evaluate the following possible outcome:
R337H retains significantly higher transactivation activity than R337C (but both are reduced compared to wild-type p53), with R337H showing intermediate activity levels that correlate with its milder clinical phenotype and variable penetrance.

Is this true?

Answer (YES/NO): YES